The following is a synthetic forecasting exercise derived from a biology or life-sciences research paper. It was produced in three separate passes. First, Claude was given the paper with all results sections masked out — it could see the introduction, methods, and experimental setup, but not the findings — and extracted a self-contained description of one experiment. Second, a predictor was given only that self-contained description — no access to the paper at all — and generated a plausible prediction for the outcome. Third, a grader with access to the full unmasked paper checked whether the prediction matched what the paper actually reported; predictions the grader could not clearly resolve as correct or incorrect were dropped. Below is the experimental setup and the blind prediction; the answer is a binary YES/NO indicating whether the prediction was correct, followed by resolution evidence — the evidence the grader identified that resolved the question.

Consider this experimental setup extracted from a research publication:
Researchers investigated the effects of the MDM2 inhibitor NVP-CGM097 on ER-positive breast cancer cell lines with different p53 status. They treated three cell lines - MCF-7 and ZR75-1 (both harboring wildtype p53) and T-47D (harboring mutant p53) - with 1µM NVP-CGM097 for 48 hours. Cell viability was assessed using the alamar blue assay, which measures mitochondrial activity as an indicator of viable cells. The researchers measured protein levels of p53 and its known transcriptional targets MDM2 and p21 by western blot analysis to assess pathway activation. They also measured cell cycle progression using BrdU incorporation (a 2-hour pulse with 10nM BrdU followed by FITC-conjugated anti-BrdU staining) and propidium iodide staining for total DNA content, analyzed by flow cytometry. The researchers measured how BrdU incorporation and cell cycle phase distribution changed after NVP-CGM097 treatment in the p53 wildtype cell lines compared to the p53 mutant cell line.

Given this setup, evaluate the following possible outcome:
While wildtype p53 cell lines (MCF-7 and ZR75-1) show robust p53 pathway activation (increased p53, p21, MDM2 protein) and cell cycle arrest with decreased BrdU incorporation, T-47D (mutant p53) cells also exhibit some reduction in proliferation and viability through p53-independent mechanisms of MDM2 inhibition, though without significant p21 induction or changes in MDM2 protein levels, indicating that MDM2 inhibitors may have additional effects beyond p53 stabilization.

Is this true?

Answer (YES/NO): NO